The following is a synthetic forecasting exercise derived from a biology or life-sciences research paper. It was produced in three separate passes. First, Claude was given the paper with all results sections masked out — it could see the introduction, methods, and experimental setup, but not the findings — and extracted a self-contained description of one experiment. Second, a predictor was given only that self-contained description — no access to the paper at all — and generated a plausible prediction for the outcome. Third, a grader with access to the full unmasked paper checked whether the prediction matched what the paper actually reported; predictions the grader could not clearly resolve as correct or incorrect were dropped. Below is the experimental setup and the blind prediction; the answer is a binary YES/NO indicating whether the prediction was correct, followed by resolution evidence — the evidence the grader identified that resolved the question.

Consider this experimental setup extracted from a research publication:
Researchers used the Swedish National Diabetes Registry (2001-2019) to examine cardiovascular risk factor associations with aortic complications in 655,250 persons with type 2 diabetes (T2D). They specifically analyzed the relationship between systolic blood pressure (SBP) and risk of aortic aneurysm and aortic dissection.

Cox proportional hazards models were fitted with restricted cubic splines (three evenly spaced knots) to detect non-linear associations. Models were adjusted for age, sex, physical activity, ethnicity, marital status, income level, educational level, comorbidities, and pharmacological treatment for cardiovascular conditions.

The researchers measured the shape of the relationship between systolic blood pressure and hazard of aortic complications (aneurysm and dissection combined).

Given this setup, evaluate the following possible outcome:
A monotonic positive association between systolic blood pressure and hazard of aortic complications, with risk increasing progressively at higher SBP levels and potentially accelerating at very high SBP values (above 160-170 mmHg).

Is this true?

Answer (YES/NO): NO